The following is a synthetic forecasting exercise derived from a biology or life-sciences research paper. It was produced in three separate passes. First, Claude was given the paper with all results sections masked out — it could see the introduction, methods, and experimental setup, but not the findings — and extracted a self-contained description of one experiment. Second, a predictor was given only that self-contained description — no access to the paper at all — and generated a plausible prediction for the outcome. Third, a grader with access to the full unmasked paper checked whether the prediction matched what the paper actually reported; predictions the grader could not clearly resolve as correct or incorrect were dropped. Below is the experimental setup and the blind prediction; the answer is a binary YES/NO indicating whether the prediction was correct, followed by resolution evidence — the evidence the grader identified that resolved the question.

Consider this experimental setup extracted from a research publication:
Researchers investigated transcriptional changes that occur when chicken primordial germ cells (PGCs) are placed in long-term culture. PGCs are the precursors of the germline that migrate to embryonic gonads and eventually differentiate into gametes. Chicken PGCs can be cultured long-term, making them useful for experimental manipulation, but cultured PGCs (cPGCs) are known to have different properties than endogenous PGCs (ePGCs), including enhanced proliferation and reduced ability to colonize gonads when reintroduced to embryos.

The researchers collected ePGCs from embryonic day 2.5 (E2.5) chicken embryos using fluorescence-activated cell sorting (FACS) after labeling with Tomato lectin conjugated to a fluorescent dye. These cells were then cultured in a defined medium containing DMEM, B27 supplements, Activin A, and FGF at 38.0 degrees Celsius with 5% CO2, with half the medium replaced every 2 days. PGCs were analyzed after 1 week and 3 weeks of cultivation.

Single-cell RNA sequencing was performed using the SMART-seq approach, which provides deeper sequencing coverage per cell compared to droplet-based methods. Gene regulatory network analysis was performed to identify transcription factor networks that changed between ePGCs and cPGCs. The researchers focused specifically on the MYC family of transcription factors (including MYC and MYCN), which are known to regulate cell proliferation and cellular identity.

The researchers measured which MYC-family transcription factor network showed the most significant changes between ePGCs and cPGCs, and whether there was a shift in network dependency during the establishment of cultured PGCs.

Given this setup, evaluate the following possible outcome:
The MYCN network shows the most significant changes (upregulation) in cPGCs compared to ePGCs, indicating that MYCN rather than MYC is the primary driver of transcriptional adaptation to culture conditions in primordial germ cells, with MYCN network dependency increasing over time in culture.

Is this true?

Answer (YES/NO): NO